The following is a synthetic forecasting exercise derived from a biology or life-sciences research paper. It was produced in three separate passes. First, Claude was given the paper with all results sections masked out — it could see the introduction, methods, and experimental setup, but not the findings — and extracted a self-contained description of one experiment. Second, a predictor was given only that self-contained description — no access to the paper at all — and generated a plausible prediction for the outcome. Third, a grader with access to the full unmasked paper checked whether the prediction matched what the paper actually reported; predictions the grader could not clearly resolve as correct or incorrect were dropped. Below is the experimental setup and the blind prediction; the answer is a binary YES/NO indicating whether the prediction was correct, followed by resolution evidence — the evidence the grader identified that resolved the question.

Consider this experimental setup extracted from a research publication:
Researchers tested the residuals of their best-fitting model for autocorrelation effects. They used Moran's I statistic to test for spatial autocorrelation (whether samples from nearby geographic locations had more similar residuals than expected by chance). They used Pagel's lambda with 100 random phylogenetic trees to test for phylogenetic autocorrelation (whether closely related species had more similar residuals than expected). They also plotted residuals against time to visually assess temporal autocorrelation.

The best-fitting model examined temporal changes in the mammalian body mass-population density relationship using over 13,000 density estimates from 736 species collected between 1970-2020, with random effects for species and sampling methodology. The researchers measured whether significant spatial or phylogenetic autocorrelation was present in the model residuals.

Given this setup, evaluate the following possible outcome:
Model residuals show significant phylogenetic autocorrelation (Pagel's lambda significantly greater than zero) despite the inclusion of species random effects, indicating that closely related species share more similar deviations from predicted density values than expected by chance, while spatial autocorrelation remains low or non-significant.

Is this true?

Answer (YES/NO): NO